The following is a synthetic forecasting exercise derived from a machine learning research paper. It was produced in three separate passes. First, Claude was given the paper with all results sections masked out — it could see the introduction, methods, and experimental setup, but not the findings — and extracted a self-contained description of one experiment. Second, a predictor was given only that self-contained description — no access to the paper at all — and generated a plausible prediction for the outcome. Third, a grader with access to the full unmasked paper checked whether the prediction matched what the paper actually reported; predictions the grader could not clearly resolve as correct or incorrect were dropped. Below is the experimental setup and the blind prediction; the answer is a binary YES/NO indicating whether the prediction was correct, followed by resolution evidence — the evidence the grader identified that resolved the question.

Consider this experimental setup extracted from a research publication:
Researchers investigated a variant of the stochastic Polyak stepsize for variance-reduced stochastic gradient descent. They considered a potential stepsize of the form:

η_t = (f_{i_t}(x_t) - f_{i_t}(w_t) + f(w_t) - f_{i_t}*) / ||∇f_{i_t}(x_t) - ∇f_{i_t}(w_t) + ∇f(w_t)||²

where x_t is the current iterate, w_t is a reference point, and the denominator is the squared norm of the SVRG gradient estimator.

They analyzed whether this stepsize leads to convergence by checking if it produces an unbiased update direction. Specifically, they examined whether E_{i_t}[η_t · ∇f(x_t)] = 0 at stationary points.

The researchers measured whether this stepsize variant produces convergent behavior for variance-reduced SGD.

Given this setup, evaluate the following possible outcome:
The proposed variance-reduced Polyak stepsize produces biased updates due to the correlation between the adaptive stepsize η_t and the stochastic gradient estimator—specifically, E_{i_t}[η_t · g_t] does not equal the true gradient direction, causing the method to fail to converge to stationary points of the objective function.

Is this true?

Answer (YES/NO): YES